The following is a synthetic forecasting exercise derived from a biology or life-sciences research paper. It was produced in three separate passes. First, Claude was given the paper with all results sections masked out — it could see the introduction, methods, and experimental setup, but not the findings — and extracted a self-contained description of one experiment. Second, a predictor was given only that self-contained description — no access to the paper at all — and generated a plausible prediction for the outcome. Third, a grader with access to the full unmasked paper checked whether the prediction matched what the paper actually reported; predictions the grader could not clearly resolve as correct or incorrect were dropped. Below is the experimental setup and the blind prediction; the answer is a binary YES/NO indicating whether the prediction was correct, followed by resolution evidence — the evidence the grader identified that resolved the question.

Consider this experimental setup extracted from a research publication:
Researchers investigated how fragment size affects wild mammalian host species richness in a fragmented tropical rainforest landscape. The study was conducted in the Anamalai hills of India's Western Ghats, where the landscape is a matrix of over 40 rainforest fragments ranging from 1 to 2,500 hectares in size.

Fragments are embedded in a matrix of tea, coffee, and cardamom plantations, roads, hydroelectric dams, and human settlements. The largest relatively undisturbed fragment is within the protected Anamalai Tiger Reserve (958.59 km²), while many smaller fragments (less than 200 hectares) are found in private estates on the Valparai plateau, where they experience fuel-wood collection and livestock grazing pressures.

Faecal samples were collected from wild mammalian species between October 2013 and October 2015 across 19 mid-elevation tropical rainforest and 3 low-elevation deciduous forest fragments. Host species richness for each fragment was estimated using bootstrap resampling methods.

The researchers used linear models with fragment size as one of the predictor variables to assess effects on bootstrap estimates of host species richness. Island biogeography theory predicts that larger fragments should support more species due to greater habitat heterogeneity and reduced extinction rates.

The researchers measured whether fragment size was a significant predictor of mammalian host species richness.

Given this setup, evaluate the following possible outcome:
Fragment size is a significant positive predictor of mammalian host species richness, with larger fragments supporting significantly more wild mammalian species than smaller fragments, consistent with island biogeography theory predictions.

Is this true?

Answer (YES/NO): NO